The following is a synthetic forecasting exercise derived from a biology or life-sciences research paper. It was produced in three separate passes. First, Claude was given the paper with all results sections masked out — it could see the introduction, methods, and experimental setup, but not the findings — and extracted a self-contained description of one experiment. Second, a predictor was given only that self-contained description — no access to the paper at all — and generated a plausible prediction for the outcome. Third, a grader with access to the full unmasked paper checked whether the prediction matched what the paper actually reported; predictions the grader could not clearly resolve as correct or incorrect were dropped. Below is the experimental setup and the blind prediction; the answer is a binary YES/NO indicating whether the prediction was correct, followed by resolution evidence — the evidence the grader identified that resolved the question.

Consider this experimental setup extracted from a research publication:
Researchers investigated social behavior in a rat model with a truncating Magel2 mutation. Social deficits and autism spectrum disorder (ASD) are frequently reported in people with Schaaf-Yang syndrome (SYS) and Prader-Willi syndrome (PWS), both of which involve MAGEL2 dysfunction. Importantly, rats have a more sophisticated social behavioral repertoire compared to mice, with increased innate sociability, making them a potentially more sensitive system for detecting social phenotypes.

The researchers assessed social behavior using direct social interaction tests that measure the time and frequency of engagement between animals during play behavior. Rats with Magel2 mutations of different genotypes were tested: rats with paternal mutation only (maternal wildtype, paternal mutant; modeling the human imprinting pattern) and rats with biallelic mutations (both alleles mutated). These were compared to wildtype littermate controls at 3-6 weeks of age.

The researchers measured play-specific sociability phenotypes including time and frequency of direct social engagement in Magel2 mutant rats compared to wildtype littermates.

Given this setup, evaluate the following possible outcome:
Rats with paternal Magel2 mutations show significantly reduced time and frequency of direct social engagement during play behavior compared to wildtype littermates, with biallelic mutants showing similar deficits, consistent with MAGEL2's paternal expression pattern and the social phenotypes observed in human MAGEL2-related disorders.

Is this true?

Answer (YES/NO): NO